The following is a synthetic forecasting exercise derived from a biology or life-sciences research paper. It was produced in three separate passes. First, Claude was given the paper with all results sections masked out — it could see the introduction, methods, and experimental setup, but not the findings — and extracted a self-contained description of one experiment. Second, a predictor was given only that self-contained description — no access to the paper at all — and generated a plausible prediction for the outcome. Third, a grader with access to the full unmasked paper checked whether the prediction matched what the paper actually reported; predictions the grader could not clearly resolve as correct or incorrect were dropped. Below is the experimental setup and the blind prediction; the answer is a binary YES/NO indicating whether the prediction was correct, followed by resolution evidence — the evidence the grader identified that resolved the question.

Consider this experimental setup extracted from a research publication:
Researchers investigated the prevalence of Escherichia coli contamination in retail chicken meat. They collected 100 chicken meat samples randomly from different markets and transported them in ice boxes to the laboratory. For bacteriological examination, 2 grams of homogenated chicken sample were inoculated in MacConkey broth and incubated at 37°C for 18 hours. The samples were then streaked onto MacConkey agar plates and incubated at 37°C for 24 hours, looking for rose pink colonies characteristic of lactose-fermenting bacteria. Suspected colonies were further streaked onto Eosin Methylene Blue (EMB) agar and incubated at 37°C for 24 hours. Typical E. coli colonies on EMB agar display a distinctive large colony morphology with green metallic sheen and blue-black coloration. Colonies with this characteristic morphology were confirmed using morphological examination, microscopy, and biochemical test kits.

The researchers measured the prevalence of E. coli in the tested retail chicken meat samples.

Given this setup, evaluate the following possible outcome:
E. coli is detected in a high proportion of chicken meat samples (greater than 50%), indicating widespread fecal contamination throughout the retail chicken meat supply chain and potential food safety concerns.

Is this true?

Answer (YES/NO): NO